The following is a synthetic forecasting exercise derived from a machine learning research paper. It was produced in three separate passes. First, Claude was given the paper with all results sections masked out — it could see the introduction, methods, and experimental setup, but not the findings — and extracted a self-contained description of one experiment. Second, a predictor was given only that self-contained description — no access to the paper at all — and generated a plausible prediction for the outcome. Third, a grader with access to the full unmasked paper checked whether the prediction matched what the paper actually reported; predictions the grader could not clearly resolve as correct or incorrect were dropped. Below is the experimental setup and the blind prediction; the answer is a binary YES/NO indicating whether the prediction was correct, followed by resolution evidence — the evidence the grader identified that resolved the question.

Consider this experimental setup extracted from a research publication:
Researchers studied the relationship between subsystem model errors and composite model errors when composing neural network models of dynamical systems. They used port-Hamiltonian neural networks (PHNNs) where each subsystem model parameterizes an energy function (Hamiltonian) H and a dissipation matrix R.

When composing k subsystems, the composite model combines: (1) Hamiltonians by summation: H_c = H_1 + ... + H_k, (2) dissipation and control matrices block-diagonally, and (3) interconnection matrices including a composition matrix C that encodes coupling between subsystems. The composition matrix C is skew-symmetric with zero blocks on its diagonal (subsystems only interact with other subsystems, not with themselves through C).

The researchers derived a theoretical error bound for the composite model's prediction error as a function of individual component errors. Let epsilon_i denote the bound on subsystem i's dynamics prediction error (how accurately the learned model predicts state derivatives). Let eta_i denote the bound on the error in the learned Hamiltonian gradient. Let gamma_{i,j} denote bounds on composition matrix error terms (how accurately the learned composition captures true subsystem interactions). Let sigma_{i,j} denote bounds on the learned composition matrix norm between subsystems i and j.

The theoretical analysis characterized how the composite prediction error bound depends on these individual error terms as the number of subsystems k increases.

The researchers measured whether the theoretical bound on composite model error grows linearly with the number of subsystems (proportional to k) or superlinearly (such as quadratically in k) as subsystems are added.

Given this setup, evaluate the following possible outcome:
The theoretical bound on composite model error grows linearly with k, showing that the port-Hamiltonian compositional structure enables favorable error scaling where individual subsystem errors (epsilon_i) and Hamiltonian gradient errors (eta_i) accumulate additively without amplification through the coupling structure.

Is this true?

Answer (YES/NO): NO